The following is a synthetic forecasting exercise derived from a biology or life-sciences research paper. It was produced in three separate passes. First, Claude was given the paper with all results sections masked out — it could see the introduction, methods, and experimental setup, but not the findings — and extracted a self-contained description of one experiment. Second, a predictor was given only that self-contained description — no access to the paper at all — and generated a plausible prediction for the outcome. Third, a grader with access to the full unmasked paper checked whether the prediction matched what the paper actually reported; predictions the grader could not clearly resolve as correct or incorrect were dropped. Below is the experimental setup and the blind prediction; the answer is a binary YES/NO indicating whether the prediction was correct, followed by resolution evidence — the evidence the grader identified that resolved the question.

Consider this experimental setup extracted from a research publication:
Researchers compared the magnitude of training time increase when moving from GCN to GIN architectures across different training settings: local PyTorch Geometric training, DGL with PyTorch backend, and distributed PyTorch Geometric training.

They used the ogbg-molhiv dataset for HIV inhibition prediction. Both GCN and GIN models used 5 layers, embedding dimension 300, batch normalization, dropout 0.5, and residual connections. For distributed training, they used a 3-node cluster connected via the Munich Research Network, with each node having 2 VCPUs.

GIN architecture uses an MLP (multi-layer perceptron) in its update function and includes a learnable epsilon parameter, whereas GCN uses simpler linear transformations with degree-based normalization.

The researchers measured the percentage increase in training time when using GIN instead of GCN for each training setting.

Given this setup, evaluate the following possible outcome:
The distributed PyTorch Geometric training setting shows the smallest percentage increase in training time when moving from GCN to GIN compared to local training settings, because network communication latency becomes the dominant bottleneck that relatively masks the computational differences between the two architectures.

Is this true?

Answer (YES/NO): NO